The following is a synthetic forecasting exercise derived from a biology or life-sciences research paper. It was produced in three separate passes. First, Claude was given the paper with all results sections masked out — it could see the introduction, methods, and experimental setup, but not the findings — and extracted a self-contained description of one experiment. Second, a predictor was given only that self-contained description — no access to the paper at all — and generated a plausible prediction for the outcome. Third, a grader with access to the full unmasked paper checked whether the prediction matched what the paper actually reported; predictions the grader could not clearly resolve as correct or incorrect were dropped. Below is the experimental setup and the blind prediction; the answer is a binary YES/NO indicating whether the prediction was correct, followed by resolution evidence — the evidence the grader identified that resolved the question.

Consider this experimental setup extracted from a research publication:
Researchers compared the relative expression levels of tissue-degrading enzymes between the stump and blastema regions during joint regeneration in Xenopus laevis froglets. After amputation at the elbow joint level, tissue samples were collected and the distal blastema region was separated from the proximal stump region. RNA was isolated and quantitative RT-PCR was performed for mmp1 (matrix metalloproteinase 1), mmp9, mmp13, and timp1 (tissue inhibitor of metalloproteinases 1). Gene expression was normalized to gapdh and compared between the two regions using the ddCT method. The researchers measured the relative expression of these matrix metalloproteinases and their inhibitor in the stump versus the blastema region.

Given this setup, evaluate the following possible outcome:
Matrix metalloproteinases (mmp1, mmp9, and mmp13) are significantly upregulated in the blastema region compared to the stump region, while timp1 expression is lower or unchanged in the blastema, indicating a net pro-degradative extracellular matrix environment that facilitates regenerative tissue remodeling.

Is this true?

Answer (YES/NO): NO